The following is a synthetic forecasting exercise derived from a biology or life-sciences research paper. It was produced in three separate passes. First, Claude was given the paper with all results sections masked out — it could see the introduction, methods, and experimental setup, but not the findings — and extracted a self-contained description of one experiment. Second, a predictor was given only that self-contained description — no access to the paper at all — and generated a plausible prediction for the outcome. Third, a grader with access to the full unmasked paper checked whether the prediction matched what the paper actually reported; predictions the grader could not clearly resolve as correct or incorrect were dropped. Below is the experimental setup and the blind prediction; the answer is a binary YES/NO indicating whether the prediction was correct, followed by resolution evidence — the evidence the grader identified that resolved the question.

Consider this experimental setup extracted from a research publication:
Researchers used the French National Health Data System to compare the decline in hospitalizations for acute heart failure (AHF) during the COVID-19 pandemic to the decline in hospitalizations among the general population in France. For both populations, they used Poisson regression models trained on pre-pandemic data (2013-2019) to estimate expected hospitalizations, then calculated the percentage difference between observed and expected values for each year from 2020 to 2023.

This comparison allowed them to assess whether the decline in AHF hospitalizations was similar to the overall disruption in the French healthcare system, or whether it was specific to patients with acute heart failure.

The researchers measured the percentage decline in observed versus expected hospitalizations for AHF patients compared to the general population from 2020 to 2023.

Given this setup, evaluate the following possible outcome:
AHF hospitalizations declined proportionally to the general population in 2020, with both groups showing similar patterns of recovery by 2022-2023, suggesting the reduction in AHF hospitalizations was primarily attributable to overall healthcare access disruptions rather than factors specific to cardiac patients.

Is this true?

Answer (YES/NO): NO